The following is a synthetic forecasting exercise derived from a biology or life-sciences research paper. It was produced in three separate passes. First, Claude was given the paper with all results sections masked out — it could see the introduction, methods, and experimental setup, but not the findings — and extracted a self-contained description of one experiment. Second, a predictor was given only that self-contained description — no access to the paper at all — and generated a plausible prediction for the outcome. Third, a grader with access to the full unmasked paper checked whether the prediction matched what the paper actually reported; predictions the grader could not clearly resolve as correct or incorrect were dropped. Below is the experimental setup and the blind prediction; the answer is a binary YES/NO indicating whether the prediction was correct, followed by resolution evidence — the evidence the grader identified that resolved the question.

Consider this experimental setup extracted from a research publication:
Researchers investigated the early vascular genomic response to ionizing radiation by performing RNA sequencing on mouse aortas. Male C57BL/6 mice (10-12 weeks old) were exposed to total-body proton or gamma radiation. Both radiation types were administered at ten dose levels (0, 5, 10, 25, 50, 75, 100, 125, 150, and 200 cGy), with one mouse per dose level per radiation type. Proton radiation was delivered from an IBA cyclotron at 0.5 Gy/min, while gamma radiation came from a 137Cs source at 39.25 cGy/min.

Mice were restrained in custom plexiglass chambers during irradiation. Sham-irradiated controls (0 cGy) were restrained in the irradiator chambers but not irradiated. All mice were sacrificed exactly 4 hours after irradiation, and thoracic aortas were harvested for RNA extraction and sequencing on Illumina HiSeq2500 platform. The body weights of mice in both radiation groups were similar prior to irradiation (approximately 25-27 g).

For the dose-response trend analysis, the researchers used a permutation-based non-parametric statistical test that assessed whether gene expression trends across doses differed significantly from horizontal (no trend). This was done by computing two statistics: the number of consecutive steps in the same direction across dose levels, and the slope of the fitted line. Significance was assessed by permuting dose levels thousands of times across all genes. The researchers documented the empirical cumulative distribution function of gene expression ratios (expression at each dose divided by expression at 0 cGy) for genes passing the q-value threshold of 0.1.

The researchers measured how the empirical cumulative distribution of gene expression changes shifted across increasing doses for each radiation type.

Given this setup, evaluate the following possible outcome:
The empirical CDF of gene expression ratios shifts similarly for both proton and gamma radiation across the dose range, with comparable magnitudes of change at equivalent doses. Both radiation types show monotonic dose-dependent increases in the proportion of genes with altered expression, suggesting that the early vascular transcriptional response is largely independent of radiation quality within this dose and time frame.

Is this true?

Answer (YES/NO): NO